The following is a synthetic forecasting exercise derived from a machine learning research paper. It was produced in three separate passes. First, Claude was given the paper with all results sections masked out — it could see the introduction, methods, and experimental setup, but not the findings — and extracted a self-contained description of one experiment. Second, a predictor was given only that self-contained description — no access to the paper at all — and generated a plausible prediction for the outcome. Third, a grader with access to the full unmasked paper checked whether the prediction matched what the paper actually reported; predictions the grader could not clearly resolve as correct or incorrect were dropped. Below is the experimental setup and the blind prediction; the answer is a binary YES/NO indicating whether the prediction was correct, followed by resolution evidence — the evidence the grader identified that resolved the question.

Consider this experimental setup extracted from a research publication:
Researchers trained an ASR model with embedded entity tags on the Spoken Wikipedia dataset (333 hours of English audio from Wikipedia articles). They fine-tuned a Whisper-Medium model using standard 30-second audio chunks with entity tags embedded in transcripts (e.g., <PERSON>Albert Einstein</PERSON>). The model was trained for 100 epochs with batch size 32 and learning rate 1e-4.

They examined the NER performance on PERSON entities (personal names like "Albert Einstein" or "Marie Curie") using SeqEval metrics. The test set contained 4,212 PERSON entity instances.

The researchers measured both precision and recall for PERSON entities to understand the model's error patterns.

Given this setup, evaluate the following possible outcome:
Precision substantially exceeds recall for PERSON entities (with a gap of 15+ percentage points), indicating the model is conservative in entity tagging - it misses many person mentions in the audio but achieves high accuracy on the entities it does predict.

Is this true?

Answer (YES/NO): NO